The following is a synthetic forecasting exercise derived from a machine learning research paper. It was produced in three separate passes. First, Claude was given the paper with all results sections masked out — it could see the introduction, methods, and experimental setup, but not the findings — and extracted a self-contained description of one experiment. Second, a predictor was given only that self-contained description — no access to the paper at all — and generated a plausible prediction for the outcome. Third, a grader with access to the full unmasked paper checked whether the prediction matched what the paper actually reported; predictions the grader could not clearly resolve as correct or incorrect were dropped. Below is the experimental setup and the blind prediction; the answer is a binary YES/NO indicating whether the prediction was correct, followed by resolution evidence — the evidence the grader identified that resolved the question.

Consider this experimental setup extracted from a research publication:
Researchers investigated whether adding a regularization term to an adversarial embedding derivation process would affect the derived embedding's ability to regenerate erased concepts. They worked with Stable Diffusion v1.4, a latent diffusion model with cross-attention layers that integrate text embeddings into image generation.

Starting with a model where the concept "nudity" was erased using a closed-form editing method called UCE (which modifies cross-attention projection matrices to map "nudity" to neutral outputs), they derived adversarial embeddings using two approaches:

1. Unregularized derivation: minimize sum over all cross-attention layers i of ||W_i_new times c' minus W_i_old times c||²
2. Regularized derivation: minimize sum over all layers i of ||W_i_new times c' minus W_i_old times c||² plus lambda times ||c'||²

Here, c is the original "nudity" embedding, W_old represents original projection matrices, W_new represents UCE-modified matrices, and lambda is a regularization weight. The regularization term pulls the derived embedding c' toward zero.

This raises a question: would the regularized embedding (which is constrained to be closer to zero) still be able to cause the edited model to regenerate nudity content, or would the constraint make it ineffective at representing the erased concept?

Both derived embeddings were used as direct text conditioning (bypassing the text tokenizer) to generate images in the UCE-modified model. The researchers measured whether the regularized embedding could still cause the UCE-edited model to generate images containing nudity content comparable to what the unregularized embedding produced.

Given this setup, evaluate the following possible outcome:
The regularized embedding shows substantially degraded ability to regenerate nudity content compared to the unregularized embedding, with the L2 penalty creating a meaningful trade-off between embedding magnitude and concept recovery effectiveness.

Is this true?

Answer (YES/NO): NO